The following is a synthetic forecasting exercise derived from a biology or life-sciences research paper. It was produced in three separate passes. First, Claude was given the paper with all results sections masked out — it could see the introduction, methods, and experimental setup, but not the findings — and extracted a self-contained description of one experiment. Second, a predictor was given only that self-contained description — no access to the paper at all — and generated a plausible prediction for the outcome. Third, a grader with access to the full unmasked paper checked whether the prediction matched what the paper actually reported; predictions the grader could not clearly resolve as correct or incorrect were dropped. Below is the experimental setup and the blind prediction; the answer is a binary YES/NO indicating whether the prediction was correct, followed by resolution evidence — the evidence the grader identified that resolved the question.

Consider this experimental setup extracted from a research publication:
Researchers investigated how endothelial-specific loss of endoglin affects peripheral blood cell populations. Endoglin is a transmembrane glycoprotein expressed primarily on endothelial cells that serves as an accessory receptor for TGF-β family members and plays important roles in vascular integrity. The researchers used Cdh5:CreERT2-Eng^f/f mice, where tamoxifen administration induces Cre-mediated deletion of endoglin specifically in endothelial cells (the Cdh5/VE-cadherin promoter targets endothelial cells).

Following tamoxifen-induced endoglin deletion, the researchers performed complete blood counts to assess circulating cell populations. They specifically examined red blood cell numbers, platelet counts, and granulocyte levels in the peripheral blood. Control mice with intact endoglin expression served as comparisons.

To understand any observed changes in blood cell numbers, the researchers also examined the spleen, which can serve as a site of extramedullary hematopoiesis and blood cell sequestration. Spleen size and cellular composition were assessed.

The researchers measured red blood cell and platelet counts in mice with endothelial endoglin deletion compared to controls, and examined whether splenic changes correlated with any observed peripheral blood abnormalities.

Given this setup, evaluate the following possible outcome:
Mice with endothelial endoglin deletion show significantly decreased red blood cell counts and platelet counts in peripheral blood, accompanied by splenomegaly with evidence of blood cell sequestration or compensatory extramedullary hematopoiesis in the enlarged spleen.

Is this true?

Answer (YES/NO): YES